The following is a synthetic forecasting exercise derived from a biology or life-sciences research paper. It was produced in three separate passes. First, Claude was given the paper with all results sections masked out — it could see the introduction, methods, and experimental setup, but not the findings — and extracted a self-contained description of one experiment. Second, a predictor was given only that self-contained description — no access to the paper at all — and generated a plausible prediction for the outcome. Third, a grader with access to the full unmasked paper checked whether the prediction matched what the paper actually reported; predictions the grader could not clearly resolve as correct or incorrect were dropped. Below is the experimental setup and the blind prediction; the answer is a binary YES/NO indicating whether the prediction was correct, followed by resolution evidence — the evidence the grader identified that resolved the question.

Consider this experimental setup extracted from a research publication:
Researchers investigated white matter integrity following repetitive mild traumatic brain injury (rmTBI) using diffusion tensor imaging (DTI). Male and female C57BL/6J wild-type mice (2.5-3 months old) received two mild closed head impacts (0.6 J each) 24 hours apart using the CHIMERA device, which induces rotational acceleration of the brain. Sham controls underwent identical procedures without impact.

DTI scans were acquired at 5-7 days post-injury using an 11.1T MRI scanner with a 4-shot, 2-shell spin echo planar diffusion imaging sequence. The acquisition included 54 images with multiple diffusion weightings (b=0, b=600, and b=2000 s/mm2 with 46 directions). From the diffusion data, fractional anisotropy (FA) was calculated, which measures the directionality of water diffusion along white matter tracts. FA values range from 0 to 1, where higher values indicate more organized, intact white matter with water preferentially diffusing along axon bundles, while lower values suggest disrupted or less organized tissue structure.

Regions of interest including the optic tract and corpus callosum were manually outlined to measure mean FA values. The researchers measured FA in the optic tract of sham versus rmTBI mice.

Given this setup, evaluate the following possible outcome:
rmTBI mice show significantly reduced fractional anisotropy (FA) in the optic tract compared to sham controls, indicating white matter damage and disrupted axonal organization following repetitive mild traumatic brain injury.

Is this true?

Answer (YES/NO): YES